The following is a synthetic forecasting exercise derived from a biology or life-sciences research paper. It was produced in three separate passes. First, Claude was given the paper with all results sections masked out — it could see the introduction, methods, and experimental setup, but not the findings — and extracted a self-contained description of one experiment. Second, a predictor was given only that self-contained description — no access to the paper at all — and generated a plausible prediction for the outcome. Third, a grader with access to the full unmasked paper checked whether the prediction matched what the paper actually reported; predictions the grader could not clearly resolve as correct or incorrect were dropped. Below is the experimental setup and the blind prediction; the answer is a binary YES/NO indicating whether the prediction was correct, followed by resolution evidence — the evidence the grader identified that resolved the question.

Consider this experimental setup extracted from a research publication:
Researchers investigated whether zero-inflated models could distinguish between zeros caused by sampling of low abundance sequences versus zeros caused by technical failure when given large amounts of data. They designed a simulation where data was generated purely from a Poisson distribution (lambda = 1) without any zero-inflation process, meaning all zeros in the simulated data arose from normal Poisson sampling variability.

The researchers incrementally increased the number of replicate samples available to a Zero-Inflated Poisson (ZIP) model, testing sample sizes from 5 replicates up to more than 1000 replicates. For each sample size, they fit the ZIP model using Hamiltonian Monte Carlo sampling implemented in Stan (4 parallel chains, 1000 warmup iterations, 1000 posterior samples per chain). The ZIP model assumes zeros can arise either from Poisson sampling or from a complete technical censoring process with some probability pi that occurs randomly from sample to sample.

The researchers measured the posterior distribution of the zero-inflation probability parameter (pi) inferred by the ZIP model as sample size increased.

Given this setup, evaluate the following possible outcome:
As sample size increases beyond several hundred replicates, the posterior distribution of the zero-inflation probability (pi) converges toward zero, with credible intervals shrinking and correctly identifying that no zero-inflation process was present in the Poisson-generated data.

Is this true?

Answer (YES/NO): NO